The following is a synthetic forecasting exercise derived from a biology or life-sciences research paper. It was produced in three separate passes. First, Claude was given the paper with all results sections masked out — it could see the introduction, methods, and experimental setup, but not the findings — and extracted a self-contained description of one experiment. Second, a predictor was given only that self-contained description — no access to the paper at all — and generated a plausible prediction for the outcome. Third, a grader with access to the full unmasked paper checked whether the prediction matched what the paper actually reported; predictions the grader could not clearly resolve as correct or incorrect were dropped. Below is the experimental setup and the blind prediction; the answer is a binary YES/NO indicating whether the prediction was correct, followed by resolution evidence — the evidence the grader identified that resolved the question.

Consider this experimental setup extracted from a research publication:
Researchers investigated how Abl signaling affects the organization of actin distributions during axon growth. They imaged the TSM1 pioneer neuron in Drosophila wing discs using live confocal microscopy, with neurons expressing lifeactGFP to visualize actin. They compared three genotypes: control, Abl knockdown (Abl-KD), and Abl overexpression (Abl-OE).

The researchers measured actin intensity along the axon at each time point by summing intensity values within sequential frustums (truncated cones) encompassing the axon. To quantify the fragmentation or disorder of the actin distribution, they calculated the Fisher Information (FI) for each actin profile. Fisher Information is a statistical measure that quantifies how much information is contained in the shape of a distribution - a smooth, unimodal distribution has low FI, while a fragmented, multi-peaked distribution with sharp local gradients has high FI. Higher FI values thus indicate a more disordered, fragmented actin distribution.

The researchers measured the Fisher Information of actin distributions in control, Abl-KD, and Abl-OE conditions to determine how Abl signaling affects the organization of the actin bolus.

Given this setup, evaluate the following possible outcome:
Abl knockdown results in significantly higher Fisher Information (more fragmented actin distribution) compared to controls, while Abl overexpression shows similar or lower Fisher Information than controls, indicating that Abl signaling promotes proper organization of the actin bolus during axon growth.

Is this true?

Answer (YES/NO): NO